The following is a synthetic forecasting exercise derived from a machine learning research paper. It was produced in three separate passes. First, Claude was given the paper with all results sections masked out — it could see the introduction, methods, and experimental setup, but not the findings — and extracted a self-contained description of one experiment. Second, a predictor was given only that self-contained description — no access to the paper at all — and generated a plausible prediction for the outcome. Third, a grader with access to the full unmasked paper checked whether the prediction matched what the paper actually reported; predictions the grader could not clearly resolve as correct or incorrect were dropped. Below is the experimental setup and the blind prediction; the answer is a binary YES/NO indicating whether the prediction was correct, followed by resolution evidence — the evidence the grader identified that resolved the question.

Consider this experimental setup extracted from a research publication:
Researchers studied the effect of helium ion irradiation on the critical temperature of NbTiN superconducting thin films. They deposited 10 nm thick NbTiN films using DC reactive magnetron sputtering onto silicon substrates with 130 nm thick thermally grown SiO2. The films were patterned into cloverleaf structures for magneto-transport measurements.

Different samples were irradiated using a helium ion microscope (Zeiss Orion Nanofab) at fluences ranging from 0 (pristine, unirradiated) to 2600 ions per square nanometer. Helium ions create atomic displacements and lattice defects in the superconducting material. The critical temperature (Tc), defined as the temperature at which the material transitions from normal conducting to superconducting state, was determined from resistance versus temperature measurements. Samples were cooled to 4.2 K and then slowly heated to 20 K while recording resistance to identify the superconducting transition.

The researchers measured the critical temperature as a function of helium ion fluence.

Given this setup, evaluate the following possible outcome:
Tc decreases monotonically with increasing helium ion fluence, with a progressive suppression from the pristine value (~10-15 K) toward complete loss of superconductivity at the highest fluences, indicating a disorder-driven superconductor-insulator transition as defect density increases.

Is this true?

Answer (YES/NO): NO